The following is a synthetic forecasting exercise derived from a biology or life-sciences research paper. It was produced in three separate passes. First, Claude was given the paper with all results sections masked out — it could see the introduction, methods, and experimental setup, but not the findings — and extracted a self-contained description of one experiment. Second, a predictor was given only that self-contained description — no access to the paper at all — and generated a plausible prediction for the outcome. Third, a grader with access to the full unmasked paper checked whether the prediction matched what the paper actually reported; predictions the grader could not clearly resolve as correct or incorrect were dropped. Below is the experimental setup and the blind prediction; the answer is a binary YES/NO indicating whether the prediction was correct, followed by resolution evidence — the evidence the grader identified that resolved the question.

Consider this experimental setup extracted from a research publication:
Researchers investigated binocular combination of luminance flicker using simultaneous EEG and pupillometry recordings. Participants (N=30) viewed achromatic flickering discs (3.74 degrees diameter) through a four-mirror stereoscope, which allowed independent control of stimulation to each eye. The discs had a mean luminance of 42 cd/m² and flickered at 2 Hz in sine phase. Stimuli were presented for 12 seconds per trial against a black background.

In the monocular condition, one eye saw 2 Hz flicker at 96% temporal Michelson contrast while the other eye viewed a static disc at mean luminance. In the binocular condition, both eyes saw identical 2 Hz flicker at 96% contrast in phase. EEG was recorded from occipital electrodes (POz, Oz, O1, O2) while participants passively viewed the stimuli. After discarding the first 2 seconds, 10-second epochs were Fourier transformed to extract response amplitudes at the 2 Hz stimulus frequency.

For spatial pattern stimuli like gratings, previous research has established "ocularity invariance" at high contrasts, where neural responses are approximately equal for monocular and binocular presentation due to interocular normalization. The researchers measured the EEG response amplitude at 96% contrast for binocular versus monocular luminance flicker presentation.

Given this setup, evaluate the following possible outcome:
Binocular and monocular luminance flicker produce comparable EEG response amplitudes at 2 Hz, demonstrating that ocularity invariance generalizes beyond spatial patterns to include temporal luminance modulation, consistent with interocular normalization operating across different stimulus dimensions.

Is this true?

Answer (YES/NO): NO